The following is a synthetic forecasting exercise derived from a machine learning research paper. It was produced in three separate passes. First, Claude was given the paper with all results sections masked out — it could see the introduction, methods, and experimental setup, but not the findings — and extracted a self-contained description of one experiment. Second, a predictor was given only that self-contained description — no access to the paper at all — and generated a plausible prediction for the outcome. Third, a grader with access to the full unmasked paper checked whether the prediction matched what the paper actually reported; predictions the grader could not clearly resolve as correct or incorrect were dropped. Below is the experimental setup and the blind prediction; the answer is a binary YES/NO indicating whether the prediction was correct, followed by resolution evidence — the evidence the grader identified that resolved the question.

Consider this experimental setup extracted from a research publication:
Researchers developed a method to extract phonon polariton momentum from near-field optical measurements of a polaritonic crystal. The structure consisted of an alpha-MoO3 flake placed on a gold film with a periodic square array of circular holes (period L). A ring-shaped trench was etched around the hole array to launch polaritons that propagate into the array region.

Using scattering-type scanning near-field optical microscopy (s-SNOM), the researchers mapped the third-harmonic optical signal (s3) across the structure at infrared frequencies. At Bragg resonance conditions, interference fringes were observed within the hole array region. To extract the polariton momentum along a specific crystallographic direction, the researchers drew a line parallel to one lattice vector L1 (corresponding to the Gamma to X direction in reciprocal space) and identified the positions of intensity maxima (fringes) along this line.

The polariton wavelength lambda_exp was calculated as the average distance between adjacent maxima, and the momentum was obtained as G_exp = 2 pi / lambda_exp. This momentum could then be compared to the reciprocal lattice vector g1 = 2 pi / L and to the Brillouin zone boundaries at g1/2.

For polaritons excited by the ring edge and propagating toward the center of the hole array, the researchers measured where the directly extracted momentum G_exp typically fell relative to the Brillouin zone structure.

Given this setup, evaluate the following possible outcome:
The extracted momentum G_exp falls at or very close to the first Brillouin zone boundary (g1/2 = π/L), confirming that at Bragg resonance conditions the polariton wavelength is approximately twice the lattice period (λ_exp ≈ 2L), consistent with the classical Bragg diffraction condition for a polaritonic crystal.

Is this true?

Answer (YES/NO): NO